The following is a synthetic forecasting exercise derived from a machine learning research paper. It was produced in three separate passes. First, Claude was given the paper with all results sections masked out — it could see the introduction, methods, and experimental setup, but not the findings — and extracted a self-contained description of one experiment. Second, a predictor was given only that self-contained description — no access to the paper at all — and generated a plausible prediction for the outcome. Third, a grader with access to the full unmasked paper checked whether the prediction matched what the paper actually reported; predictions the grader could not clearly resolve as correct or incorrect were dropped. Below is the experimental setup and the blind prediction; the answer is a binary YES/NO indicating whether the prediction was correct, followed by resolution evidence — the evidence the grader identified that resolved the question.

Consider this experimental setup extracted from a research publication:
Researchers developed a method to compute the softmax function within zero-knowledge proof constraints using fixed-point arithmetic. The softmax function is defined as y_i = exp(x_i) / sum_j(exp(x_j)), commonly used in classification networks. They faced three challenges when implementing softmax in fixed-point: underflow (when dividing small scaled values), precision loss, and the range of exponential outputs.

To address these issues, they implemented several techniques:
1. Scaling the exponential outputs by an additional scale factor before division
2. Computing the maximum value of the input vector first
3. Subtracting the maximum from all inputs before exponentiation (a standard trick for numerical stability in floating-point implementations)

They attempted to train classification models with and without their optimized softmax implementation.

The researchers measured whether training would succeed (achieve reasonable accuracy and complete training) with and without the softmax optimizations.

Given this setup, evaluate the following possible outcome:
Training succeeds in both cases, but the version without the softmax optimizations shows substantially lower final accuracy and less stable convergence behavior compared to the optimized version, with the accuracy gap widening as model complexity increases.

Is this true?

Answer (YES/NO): NO